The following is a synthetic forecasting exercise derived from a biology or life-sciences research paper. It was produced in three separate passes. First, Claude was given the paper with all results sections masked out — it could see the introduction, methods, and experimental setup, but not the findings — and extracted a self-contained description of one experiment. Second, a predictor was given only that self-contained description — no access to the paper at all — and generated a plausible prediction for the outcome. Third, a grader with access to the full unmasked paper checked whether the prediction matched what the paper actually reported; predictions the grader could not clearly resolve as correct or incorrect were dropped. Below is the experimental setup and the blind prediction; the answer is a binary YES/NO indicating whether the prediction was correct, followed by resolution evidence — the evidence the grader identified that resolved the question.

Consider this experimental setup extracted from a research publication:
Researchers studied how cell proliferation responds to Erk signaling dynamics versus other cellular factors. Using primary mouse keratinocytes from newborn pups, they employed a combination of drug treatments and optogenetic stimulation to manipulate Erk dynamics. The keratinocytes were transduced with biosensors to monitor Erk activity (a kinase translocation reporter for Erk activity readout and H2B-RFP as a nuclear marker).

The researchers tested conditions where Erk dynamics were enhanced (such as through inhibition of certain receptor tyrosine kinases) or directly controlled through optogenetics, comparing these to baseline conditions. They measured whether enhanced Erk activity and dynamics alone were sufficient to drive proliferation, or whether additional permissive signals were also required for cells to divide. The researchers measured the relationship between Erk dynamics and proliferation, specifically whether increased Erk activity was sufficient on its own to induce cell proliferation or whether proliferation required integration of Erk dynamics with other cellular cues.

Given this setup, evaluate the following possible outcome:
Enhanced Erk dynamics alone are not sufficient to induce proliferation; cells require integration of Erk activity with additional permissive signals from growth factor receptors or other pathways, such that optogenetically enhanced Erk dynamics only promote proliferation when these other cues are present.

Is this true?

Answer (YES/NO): NO